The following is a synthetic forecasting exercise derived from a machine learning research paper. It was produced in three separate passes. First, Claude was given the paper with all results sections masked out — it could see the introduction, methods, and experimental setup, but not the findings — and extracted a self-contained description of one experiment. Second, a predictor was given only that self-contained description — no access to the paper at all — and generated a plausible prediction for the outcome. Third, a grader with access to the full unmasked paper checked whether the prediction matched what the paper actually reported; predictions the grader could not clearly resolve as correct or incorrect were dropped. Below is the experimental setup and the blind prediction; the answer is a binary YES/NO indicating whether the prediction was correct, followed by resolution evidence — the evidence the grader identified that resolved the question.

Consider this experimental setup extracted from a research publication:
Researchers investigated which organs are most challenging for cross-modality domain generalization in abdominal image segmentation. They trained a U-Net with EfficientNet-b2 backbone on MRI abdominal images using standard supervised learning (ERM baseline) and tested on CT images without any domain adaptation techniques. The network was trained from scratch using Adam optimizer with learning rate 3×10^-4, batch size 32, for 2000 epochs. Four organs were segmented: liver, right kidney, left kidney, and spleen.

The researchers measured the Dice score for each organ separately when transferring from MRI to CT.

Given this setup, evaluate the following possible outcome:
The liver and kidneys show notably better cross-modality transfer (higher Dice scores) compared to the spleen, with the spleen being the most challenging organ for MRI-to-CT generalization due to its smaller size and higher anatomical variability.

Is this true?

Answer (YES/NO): NO